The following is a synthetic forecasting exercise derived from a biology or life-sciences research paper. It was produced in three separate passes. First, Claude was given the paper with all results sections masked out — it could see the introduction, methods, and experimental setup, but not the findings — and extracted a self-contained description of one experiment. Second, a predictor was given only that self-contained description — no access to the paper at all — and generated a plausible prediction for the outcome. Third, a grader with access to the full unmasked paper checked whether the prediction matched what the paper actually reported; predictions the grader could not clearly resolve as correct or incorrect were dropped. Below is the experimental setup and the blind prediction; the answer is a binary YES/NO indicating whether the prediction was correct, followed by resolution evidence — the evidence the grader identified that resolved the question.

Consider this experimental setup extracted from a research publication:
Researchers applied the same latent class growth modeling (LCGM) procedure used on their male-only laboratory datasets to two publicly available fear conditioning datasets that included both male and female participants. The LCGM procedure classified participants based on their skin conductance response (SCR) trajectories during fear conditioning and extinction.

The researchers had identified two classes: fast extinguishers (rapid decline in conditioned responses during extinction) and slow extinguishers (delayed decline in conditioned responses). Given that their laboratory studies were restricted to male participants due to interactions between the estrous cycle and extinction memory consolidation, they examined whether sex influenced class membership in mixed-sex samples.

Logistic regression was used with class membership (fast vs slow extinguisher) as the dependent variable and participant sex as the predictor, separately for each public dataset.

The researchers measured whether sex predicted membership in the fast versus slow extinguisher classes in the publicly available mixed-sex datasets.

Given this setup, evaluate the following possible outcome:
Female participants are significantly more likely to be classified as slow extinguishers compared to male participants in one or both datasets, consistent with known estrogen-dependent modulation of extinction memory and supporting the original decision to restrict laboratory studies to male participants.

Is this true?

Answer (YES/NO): NO